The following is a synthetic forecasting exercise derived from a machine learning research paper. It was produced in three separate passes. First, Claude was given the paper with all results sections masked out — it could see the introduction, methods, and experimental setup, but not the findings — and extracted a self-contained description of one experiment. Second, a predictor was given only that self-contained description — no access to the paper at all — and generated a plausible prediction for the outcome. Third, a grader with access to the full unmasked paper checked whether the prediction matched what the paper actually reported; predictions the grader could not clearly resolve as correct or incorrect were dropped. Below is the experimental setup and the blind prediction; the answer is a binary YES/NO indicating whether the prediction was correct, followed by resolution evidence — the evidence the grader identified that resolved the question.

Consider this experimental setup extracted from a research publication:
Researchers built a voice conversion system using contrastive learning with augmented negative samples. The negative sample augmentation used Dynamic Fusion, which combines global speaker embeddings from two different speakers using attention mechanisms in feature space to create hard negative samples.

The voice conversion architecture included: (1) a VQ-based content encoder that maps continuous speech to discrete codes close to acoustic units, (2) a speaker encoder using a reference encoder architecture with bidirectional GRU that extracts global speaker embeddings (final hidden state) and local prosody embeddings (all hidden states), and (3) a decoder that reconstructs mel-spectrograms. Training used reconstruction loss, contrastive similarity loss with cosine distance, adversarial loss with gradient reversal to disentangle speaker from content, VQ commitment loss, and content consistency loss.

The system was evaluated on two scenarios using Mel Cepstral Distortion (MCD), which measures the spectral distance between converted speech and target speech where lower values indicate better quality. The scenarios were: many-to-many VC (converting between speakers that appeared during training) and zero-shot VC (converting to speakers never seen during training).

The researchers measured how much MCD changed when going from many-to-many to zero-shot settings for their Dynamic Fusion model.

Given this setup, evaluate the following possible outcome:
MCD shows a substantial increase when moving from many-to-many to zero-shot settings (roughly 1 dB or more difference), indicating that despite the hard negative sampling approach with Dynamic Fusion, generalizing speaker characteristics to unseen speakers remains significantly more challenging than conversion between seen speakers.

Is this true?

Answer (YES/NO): NO